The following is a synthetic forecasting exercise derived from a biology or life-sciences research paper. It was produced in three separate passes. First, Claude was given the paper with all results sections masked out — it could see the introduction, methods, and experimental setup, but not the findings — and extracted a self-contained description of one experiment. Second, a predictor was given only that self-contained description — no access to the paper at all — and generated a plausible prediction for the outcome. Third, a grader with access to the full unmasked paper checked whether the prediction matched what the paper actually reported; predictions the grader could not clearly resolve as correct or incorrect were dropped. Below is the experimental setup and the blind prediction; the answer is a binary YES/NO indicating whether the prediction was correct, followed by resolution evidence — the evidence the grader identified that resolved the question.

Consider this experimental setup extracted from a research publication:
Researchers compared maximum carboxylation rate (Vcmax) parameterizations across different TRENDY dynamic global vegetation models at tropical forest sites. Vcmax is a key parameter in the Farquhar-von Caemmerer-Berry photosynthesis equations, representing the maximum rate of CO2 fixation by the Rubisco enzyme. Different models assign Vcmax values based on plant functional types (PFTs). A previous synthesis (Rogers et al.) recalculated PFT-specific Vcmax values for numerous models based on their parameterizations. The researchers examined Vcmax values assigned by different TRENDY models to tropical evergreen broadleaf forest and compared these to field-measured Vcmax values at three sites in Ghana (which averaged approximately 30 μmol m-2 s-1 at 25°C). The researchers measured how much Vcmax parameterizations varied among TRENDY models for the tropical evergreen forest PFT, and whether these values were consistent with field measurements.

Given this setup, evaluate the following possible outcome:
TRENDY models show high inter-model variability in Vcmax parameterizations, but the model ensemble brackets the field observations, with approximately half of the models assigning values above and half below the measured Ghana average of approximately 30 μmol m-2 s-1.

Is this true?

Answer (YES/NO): NO